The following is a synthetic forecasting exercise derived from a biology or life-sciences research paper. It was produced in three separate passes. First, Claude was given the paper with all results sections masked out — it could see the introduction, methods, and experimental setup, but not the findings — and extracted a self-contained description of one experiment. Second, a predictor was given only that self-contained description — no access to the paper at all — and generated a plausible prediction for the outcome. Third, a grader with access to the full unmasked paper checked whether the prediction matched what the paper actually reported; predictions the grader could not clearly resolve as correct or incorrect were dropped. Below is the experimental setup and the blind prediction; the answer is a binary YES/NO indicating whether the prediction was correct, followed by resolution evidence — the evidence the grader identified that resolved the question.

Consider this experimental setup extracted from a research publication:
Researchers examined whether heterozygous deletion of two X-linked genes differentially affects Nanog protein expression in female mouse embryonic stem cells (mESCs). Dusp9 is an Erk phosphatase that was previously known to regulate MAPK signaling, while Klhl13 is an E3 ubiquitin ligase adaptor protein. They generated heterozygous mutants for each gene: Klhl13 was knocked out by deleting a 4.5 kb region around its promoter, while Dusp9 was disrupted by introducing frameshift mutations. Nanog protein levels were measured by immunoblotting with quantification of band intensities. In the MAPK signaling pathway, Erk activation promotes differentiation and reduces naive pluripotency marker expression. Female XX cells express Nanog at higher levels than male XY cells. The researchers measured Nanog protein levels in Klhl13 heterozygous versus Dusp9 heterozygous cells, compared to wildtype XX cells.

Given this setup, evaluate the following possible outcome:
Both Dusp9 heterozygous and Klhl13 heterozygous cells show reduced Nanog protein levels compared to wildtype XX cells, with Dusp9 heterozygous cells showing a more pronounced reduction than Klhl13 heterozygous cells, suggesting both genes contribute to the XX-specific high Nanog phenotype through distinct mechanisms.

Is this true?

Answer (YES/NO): NO